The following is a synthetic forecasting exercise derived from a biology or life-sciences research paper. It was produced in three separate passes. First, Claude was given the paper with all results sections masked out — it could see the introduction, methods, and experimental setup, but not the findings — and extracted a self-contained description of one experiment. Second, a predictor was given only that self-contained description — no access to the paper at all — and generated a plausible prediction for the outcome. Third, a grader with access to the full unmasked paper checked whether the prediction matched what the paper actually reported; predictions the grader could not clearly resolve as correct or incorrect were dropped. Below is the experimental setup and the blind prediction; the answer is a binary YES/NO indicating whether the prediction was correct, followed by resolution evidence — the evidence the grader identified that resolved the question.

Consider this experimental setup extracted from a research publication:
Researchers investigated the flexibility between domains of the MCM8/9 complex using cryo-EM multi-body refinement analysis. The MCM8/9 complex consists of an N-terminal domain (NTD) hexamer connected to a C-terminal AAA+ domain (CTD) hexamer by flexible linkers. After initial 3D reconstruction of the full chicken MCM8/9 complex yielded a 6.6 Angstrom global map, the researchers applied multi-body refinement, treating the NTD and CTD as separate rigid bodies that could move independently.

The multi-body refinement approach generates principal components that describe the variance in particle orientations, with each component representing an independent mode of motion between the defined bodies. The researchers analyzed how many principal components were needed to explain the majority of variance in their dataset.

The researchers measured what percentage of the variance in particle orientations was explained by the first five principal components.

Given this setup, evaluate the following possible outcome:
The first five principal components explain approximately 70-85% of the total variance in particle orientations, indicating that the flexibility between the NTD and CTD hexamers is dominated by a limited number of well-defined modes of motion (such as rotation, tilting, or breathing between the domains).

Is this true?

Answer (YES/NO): NO